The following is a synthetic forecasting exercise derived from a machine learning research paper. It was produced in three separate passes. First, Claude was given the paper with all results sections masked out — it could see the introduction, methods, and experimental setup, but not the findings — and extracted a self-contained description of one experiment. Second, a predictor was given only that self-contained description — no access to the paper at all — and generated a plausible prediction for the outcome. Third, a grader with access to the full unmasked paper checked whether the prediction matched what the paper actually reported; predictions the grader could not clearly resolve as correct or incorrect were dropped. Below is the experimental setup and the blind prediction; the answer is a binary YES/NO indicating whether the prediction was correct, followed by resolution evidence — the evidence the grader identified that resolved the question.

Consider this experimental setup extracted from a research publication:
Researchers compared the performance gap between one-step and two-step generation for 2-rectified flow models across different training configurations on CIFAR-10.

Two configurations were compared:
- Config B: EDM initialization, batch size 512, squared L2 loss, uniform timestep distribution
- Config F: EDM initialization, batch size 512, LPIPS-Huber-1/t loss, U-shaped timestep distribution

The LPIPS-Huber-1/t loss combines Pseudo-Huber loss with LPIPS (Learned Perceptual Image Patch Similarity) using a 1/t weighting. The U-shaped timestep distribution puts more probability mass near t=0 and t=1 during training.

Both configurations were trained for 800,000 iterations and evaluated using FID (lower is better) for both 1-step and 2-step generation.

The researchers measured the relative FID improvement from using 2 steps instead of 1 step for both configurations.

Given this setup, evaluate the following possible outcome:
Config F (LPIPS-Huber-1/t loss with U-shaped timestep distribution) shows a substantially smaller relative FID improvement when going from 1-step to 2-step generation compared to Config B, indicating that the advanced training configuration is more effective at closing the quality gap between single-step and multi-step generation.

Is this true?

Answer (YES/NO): YES